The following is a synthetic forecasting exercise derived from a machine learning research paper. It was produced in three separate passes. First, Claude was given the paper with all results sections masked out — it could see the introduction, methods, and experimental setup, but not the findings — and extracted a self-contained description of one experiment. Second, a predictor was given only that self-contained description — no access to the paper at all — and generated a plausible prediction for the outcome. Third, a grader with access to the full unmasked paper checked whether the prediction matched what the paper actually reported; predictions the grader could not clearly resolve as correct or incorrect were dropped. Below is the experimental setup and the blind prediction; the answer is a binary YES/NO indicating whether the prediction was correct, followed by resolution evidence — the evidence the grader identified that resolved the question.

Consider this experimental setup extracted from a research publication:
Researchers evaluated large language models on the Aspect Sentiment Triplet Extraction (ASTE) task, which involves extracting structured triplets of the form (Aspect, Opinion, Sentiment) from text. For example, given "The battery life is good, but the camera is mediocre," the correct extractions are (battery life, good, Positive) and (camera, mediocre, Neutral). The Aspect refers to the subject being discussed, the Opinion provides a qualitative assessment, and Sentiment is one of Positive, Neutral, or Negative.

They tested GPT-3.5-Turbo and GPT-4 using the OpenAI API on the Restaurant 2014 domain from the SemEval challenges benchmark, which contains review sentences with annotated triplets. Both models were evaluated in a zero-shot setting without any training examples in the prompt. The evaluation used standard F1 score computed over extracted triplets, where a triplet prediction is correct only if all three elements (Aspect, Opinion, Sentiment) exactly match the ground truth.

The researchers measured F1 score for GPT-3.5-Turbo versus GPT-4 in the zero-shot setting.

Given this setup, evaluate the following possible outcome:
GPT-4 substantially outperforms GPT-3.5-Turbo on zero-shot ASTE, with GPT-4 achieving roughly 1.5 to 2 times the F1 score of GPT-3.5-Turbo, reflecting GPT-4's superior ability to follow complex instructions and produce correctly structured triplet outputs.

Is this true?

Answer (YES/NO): NO